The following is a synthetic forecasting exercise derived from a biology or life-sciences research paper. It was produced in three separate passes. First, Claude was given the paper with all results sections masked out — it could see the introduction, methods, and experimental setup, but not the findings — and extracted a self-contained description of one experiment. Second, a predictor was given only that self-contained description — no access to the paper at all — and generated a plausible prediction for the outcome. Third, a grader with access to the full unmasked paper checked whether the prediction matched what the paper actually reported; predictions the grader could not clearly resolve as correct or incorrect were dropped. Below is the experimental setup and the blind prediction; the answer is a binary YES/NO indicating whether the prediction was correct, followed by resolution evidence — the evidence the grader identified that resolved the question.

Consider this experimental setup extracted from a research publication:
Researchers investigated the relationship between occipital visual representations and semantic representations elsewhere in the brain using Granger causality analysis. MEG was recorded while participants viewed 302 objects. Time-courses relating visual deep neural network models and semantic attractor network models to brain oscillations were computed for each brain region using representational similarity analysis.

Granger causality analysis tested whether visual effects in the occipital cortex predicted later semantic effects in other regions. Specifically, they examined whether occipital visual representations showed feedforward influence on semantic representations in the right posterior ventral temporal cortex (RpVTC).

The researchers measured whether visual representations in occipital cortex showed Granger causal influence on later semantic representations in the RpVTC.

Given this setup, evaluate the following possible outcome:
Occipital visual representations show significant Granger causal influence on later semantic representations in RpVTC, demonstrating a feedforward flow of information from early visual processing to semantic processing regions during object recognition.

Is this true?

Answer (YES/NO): YES